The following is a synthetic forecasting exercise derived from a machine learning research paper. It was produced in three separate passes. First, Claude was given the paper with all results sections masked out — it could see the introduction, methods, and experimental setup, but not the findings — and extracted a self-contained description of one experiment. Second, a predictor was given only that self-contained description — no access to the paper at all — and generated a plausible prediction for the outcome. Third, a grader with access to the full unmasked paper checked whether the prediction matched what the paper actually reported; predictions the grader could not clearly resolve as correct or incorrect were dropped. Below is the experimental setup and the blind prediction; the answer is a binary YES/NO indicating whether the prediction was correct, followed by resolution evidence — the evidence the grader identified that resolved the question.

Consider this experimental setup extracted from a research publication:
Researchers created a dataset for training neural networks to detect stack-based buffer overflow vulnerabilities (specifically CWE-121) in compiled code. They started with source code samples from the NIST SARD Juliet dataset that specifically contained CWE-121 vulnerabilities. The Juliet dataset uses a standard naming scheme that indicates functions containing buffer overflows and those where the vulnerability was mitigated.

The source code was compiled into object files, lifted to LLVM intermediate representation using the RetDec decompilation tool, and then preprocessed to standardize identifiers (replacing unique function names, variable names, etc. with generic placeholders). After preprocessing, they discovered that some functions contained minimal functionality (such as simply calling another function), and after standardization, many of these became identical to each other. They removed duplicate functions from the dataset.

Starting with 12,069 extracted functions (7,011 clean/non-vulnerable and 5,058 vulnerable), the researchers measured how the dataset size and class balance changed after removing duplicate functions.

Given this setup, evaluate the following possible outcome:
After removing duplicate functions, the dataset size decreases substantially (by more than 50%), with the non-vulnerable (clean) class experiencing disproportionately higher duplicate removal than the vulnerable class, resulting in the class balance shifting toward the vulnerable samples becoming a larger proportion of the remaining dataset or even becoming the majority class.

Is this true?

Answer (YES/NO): NO